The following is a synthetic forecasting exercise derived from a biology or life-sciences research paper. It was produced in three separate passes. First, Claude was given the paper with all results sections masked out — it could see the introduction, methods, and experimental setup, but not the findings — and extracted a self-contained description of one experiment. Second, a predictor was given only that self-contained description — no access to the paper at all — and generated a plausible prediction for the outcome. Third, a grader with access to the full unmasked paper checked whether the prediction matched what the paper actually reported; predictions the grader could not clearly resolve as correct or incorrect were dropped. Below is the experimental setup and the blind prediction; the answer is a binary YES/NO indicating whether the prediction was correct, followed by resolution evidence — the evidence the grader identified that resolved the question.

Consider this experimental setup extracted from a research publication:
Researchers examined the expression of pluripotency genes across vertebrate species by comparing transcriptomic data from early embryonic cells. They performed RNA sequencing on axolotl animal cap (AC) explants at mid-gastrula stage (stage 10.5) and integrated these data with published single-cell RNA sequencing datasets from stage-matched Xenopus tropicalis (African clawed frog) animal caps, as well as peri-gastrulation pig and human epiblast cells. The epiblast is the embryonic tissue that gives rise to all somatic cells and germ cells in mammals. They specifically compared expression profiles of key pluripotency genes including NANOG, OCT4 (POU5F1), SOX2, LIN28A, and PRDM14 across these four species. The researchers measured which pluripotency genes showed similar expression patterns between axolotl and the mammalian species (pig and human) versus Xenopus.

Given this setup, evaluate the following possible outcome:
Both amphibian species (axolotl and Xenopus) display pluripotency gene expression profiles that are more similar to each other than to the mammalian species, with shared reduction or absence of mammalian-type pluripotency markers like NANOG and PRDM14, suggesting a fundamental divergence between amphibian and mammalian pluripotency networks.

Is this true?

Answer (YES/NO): NO